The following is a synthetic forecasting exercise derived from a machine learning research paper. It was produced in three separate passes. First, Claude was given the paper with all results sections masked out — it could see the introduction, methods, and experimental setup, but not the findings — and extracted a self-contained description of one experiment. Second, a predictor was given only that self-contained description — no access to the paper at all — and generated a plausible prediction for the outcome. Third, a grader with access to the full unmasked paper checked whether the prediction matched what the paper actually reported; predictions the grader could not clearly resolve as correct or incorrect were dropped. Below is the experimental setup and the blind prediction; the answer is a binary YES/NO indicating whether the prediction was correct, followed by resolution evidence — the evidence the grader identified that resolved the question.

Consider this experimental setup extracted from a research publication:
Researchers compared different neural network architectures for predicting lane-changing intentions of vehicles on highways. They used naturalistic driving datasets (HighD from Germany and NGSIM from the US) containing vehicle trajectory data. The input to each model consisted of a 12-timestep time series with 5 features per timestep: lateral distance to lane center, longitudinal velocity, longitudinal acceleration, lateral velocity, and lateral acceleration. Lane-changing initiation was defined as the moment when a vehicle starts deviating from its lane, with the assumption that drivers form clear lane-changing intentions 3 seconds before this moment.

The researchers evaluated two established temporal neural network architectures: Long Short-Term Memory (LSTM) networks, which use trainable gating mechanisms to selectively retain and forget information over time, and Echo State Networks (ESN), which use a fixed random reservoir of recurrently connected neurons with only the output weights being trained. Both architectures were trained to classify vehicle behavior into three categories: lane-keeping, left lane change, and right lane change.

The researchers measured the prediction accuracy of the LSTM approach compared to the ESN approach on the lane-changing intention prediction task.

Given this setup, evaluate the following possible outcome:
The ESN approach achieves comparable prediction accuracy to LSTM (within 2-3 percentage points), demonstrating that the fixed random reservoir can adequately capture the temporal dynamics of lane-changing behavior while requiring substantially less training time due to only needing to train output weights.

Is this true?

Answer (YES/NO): NO